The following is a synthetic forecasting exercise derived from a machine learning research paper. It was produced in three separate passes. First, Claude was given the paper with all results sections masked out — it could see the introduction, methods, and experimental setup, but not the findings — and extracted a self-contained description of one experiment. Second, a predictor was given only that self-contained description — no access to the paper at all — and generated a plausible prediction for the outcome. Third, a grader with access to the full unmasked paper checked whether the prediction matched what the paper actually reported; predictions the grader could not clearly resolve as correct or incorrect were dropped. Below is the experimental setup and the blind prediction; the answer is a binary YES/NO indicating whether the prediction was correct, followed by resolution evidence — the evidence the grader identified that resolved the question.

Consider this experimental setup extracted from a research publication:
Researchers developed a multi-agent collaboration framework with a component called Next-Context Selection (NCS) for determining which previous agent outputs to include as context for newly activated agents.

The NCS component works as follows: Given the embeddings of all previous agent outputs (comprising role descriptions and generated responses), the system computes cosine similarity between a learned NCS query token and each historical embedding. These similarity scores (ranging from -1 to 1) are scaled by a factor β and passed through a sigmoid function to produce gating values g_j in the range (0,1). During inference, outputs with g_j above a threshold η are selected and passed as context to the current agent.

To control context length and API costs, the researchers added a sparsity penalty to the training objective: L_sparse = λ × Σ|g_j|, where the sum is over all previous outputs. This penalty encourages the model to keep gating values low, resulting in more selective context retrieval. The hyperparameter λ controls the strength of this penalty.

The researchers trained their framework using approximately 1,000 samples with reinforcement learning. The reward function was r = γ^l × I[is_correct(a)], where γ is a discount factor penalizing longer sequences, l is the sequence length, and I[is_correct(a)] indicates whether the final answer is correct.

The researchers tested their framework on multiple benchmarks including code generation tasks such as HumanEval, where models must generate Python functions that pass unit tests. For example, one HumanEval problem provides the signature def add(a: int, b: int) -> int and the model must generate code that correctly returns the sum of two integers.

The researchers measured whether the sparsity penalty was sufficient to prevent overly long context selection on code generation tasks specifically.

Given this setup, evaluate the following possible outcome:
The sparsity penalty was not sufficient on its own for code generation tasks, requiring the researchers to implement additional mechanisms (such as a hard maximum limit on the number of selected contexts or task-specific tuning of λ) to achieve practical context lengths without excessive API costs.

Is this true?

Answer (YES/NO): NO